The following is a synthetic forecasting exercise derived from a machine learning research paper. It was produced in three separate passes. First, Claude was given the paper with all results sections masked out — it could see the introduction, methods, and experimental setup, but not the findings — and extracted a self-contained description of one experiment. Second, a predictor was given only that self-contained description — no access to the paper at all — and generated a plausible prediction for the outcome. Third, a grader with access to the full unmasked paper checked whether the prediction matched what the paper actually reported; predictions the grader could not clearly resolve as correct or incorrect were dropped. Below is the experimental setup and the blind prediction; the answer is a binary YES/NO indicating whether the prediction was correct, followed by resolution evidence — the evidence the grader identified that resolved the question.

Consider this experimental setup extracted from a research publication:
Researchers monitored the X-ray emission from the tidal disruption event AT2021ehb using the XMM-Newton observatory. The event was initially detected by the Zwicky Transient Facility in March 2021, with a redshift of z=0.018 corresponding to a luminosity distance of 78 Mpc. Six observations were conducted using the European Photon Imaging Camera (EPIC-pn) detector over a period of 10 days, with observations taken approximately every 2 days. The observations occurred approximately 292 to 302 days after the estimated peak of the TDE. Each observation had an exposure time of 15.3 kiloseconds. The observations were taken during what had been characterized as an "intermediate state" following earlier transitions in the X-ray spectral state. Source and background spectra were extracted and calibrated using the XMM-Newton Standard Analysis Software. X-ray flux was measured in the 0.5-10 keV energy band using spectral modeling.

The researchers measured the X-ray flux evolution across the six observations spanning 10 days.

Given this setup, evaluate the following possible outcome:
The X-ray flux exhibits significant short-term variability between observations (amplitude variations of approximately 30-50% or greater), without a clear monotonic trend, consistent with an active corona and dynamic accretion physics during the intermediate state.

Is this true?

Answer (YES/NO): NO